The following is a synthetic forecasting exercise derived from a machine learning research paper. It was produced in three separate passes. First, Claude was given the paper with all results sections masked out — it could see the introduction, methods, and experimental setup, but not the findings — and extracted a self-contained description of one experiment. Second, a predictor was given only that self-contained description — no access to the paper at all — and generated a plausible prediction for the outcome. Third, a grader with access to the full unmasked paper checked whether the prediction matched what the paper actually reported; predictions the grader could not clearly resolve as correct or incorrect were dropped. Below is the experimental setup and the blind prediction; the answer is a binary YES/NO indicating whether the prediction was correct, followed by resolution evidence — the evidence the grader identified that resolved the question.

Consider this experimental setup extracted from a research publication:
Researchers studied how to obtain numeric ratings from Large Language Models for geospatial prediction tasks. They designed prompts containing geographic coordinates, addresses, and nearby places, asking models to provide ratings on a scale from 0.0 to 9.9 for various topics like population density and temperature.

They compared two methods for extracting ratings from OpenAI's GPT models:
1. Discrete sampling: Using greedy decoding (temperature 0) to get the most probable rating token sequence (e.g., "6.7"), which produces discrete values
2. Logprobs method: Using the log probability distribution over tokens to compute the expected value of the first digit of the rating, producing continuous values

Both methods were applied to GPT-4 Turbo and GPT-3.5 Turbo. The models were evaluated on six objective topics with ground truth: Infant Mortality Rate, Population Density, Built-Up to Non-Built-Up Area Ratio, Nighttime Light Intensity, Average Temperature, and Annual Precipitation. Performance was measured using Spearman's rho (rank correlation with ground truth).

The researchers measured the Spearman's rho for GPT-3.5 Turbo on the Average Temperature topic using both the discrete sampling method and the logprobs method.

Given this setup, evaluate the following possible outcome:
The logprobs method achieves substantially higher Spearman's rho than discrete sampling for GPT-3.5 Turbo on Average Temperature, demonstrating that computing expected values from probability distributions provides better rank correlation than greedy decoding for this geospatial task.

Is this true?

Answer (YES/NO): YES